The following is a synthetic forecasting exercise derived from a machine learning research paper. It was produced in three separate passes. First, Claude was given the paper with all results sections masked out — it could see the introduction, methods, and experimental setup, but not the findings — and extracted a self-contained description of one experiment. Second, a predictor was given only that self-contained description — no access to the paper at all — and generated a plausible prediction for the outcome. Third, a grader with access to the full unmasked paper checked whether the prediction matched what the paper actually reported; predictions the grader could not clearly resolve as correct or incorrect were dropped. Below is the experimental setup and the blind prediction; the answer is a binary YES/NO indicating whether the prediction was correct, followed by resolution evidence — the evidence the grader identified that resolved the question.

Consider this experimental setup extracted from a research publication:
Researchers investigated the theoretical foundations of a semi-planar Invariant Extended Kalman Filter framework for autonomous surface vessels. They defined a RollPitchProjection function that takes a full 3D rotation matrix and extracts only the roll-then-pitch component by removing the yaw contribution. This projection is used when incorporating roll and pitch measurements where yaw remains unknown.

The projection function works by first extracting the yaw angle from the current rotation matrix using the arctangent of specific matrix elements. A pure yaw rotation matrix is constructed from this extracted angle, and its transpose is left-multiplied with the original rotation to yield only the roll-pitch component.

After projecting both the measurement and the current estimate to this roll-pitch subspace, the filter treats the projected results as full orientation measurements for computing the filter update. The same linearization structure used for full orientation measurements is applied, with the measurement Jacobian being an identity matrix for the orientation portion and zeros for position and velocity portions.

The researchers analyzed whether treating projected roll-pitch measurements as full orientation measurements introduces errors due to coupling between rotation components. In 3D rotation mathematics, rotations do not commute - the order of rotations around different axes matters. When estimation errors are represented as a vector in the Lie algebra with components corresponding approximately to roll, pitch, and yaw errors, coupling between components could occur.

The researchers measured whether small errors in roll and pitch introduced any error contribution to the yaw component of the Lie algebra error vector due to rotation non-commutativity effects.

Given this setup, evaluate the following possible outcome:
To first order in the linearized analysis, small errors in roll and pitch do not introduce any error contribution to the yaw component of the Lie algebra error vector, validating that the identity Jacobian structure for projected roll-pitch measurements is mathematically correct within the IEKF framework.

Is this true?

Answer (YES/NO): NO